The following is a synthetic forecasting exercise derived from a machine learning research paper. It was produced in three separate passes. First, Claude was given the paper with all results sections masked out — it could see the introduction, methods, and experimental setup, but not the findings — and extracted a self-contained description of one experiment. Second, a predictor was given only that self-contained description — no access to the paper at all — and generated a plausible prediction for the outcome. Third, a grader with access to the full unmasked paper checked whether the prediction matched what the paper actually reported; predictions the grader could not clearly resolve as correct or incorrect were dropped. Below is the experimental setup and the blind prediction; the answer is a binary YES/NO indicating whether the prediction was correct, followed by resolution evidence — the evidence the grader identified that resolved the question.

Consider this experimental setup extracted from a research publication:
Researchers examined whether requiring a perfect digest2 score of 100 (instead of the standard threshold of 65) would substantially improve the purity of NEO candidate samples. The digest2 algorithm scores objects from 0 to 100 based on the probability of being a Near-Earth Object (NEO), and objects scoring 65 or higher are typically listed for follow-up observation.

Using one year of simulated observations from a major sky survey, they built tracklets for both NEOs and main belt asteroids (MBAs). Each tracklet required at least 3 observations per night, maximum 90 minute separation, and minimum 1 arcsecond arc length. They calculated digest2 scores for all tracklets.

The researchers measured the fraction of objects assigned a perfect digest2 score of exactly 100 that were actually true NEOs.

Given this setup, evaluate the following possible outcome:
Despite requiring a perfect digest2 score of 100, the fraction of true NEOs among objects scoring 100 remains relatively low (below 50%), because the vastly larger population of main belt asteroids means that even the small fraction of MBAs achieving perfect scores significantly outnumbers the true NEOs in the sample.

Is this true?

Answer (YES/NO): NO